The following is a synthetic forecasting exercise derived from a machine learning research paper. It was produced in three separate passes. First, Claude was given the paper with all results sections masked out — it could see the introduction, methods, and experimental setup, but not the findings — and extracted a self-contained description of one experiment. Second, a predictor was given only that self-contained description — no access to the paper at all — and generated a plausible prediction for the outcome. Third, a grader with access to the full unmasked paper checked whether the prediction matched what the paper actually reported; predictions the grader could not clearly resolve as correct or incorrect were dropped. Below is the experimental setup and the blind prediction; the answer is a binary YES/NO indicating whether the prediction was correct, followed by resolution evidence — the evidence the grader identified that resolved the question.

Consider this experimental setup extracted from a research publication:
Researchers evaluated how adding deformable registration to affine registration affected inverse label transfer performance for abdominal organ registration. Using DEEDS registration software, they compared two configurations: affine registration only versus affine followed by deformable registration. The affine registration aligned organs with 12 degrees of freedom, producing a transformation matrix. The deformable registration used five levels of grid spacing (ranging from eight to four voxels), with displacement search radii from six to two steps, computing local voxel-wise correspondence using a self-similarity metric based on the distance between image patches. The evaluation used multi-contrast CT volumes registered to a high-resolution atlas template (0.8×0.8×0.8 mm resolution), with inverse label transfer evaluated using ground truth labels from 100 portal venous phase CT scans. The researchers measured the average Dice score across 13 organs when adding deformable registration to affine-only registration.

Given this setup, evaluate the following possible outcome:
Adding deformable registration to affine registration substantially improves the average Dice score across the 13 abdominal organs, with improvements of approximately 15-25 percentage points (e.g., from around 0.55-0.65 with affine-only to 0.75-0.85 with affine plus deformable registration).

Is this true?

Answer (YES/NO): NO